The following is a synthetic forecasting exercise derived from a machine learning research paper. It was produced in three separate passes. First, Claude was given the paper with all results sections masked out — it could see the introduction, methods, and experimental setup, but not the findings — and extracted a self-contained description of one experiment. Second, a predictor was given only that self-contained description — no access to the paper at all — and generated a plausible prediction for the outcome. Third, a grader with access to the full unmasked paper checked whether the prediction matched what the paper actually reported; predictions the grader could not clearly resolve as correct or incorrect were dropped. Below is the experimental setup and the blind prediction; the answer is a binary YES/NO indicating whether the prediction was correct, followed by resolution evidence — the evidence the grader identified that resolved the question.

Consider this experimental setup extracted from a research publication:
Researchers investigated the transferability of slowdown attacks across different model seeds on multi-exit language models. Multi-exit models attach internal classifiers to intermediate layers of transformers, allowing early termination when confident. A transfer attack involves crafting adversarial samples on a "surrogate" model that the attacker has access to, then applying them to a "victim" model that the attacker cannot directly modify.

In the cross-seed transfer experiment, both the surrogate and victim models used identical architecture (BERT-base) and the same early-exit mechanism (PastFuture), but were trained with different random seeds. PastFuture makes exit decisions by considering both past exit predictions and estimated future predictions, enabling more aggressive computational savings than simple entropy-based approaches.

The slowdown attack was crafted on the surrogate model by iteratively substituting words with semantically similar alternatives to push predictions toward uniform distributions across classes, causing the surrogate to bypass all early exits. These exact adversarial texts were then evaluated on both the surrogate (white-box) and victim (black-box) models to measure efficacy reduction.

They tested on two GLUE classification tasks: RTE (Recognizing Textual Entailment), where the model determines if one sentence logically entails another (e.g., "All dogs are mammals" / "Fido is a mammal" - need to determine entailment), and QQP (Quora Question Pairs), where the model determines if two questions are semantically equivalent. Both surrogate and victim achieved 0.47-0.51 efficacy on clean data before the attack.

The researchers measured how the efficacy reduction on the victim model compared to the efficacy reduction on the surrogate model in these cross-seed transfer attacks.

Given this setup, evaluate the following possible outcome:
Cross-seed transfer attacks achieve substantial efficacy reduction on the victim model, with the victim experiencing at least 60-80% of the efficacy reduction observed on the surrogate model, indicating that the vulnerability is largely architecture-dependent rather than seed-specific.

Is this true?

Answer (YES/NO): NO